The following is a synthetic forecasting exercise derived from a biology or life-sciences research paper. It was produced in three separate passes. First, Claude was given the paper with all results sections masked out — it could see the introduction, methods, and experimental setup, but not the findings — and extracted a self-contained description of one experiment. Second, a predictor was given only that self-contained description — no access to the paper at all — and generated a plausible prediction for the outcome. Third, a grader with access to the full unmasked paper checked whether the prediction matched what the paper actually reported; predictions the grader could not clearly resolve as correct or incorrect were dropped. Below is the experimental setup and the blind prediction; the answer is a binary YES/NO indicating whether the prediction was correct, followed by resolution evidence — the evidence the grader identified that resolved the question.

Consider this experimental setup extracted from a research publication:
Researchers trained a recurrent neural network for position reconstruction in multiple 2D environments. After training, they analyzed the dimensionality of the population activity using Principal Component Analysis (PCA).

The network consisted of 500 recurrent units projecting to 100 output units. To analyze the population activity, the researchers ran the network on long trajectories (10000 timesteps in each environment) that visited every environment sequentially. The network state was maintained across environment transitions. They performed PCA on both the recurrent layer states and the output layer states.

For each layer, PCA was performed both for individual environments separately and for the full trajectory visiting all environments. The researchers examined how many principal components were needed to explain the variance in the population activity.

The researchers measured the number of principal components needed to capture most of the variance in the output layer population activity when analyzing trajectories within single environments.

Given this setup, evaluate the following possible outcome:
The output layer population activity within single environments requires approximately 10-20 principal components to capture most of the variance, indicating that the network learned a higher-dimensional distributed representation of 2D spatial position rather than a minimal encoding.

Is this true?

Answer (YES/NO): NO